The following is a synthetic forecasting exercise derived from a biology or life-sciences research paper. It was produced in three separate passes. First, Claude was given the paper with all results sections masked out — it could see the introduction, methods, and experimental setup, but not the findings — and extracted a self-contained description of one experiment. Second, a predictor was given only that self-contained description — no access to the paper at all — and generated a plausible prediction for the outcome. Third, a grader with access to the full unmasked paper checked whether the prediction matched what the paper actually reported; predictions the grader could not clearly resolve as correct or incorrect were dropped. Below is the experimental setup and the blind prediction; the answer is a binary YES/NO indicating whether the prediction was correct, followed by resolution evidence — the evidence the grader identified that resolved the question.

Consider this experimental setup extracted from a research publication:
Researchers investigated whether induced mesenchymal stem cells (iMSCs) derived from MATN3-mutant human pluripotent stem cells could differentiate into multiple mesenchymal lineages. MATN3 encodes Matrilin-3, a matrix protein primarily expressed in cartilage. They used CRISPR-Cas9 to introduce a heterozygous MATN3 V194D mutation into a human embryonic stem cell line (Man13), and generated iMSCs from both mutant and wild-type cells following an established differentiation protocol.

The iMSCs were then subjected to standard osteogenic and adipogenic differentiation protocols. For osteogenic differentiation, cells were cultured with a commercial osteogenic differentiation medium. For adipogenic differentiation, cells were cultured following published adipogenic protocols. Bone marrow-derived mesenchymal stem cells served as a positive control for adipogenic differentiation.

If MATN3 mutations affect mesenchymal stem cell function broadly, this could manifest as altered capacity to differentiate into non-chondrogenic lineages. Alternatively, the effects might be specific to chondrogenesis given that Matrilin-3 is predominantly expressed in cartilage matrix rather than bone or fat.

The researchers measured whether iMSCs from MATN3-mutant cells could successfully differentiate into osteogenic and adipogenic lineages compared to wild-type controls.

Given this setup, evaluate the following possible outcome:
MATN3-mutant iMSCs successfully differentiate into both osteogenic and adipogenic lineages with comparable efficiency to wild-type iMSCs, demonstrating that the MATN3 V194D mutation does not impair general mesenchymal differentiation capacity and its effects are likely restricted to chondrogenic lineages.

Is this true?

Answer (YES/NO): NO